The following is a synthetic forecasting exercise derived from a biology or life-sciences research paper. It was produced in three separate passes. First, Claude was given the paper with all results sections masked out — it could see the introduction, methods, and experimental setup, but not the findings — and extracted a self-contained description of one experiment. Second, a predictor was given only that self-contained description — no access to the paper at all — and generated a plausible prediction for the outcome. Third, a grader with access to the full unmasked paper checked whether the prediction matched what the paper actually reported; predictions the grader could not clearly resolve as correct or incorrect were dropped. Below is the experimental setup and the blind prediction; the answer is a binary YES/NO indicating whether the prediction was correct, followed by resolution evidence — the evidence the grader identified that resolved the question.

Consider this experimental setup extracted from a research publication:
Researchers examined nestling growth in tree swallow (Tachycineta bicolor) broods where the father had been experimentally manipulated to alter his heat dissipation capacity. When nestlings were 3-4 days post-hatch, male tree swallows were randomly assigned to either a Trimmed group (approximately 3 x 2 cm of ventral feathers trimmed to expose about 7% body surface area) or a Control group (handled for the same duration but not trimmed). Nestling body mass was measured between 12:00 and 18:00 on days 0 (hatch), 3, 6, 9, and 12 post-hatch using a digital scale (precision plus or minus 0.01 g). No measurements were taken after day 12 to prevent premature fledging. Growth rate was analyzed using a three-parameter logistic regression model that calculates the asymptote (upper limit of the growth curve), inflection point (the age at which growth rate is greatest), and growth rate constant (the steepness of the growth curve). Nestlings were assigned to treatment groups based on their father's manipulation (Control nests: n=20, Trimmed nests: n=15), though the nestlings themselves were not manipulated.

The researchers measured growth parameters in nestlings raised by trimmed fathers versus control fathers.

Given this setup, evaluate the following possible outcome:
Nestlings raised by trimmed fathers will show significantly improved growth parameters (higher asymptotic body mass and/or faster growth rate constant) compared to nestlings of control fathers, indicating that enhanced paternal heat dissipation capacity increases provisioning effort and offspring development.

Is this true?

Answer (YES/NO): NO